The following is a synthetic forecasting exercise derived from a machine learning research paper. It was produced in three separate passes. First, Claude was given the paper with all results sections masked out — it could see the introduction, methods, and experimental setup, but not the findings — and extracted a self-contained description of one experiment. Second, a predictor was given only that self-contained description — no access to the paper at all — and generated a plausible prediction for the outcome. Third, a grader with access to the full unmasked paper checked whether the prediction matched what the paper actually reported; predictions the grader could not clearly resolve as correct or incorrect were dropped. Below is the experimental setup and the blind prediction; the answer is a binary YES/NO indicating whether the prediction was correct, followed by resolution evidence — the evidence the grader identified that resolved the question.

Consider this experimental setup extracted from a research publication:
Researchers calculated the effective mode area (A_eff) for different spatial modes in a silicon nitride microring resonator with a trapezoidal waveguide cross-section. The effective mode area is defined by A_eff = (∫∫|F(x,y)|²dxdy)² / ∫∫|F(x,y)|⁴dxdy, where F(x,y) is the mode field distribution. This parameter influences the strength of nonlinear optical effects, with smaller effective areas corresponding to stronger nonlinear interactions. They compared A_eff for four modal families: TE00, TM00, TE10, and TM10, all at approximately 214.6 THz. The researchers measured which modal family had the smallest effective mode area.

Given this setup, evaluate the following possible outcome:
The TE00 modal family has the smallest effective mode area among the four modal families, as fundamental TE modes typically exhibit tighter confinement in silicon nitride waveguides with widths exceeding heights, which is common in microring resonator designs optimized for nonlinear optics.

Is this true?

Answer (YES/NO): YES